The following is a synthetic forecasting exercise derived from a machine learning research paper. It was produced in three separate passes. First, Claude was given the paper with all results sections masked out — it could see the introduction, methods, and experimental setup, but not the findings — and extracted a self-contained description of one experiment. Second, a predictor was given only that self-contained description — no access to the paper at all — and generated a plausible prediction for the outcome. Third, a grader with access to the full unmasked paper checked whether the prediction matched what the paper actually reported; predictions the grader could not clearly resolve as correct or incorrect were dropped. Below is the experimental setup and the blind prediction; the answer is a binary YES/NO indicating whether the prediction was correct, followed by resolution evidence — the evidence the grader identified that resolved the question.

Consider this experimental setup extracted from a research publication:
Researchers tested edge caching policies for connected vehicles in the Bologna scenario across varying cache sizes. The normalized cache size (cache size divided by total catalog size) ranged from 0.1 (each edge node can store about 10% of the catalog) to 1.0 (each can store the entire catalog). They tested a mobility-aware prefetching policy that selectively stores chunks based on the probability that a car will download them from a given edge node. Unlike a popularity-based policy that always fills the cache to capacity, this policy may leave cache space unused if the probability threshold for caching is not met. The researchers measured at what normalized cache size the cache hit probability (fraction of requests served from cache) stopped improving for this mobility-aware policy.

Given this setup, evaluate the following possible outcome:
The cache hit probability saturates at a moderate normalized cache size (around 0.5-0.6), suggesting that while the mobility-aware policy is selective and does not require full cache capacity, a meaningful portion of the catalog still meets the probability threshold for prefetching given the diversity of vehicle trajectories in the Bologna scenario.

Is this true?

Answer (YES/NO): NO